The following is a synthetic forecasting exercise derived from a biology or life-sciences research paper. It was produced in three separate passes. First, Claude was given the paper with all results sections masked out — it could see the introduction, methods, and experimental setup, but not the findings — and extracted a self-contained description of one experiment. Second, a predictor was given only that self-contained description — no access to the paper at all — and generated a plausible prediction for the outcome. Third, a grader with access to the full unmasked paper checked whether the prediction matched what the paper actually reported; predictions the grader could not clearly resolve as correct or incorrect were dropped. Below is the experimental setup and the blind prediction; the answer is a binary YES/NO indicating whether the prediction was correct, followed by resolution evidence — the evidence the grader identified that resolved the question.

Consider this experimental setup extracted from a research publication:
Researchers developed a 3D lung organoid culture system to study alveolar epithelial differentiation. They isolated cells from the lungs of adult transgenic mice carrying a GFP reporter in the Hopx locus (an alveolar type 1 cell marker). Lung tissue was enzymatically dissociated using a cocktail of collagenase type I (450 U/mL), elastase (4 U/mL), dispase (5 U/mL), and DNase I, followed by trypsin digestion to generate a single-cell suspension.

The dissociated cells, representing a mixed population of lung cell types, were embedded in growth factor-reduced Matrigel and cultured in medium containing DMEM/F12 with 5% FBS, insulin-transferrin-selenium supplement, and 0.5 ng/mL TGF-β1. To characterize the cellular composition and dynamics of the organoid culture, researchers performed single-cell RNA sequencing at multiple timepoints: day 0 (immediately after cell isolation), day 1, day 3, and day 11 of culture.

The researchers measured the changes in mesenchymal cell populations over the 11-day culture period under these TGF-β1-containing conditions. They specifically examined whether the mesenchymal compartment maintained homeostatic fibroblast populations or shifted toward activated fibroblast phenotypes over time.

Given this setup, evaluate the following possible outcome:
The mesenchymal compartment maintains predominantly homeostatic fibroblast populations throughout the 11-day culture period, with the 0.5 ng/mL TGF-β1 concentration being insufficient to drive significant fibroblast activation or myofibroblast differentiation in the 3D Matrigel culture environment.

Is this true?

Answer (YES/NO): NO